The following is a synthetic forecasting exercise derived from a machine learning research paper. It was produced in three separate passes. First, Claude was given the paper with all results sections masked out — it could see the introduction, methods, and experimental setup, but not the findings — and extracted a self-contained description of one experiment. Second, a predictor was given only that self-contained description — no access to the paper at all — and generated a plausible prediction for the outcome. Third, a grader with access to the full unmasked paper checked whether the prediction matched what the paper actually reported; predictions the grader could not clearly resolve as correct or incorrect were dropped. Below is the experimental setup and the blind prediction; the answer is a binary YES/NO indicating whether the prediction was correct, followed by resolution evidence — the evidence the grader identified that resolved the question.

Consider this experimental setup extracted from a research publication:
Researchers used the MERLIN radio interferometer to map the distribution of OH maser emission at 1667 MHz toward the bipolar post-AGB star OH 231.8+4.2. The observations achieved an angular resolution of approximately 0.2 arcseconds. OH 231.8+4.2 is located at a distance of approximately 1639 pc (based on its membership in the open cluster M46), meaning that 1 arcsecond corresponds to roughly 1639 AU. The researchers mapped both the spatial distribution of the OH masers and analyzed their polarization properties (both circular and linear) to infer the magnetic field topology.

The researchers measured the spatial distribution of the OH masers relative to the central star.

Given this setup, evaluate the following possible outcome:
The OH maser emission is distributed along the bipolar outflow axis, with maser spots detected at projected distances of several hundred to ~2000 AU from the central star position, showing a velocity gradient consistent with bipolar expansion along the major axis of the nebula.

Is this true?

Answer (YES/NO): NO